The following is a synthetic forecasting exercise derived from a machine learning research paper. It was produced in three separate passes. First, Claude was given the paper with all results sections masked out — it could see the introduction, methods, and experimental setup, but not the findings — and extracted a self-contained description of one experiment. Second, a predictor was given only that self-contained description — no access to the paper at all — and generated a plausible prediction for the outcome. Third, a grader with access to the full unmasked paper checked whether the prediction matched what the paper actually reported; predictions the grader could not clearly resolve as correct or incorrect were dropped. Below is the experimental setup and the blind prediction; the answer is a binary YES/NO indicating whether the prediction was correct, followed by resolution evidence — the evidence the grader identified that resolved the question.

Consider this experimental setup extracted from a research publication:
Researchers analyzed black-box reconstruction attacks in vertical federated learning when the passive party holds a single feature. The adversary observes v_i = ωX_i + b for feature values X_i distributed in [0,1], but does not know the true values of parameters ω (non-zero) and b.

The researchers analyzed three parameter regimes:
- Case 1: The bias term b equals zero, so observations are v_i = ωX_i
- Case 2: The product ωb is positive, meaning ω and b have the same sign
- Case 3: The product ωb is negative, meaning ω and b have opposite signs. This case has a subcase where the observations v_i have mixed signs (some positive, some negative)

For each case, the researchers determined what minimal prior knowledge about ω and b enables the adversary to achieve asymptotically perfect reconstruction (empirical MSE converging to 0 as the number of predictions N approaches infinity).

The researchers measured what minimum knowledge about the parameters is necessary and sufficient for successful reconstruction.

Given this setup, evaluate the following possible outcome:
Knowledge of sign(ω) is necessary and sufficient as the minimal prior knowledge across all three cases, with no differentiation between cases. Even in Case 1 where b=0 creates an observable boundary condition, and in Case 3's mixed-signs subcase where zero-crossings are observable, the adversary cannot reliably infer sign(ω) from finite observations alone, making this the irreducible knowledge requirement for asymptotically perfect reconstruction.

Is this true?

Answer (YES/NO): NO